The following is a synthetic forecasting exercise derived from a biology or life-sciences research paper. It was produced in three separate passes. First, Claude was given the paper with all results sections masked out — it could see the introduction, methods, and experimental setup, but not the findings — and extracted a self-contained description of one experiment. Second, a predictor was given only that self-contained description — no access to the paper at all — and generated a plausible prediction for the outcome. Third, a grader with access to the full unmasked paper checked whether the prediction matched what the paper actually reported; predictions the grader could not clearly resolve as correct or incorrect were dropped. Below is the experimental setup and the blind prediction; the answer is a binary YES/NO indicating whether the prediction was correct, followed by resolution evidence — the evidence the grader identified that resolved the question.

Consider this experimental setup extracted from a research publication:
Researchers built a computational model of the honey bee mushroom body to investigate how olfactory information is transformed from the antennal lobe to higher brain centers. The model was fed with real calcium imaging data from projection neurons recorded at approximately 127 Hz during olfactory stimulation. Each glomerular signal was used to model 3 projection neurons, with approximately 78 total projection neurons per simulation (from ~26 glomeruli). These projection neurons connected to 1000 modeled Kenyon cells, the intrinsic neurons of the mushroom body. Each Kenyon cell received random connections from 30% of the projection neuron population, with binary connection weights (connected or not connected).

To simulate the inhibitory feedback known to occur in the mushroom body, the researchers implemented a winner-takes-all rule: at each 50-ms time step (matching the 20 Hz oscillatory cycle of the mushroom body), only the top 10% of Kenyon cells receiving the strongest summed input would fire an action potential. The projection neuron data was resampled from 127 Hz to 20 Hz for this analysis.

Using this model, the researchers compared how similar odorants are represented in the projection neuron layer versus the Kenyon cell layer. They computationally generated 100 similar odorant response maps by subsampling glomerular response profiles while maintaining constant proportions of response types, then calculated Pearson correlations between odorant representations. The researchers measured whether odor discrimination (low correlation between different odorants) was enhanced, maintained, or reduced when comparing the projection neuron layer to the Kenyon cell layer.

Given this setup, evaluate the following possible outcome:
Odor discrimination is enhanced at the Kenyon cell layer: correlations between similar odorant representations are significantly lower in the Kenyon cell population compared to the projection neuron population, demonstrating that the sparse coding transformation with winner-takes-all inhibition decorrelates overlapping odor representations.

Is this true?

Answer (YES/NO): YES